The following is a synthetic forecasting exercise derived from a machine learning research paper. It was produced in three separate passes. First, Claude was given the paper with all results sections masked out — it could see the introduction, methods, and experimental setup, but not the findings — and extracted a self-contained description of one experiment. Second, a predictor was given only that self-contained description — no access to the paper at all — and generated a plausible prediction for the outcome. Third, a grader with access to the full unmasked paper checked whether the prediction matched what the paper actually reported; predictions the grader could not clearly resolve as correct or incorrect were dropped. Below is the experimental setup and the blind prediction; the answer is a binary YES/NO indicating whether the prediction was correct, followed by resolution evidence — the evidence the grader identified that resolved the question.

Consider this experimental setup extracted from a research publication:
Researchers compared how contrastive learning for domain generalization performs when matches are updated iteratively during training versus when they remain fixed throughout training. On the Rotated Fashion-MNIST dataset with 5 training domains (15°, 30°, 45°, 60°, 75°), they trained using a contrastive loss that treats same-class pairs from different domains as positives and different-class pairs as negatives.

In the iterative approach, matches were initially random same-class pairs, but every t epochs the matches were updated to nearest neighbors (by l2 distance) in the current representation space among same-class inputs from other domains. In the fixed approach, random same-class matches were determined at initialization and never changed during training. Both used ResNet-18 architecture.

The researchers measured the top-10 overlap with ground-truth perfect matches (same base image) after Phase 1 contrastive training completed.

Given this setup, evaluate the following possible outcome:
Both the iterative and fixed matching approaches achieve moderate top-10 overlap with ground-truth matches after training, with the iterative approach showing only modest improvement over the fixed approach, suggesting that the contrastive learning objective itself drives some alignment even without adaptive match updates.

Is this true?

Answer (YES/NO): NO